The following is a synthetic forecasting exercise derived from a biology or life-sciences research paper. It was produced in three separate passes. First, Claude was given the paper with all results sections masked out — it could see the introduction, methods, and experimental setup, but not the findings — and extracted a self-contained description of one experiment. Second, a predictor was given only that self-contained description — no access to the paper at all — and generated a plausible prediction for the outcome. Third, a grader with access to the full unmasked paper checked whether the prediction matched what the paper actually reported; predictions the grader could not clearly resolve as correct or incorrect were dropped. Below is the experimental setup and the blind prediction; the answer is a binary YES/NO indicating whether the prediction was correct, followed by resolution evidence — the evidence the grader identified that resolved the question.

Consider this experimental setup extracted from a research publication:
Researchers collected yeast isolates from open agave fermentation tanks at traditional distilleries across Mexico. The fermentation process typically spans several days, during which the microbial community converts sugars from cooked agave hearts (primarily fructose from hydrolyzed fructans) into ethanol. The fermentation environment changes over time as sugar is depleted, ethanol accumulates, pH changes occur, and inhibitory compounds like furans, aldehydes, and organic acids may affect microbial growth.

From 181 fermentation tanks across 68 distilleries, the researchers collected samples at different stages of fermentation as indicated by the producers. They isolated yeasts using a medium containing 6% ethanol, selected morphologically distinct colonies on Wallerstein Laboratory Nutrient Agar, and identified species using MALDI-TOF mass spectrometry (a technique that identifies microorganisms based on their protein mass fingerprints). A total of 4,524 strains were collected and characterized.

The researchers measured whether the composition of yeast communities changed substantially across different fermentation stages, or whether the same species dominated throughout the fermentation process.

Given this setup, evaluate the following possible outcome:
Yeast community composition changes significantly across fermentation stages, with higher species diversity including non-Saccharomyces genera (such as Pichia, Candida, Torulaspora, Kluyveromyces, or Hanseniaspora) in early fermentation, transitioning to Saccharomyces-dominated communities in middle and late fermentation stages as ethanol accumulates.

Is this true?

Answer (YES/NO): NO